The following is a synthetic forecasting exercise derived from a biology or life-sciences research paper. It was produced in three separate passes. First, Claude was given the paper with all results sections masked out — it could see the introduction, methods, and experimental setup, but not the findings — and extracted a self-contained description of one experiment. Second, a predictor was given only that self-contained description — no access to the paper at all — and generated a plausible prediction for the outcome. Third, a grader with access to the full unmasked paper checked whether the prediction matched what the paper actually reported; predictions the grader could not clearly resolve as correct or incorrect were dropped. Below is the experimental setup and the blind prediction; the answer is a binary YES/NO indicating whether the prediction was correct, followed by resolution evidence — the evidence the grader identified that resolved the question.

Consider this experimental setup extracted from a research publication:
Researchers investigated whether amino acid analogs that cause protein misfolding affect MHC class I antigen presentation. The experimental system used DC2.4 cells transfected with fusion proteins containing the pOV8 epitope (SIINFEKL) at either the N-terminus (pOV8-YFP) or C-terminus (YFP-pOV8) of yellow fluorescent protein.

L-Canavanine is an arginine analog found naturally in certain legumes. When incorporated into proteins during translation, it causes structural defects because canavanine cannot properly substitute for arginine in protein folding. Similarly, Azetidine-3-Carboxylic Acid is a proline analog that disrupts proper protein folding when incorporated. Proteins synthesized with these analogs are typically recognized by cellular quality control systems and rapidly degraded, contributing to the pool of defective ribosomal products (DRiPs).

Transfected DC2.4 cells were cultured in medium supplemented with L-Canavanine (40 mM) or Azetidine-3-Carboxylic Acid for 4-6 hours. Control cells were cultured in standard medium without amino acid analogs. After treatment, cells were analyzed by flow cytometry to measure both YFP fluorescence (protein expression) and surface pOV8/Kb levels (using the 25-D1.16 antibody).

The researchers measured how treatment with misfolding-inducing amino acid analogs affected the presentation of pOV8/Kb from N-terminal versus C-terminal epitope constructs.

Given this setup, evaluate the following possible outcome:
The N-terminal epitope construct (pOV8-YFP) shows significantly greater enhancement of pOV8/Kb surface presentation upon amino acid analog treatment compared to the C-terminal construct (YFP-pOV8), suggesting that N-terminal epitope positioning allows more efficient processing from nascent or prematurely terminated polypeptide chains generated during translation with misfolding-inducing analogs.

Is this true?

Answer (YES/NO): YES